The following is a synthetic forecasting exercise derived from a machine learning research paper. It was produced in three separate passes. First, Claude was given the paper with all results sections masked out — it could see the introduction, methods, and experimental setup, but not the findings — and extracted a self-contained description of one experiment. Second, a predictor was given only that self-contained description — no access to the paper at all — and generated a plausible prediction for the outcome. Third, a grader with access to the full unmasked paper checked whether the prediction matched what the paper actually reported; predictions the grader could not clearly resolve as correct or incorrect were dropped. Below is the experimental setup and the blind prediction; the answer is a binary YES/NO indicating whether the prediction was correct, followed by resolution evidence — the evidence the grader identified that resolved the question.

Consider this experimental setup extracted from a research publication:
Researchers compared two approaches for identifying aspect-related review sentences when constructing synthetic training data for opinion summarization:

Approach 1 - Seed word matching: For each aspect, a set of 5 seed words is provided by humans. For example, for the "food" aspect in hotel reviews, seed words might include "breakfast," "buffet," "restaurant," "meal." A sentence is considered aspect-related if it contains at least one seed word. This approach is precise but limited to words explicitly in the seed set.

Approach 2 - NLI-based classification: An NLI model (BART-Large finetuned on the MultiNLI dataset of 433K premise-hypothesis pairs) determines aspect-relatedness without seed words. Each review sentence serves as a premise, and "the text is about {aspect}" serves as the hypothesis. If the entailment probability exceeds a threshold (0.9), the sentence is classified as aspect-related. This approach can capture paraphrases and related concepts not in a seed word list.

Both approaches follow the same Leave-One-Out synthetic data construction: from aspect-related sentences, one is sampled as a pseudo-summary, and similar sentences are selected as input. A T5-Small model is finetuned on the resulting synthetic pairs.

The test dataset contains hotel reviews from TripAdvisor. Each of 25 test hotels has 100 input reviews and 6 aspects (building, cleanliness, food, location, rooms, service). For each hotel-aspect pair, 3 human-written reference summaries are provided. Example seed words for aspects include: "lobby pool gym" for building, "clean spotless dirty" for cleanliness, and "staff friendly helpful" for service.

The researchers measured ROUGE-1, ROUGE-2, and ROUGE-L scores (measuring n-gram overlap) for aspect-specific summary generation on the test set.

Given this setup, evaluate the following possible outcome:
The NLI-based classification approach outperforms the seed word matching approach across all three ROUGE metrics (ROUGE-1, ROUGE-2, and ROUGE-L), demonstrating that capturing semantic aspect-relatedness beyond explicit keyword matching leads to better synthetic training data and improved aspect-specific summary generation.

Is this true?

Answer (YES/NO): NO